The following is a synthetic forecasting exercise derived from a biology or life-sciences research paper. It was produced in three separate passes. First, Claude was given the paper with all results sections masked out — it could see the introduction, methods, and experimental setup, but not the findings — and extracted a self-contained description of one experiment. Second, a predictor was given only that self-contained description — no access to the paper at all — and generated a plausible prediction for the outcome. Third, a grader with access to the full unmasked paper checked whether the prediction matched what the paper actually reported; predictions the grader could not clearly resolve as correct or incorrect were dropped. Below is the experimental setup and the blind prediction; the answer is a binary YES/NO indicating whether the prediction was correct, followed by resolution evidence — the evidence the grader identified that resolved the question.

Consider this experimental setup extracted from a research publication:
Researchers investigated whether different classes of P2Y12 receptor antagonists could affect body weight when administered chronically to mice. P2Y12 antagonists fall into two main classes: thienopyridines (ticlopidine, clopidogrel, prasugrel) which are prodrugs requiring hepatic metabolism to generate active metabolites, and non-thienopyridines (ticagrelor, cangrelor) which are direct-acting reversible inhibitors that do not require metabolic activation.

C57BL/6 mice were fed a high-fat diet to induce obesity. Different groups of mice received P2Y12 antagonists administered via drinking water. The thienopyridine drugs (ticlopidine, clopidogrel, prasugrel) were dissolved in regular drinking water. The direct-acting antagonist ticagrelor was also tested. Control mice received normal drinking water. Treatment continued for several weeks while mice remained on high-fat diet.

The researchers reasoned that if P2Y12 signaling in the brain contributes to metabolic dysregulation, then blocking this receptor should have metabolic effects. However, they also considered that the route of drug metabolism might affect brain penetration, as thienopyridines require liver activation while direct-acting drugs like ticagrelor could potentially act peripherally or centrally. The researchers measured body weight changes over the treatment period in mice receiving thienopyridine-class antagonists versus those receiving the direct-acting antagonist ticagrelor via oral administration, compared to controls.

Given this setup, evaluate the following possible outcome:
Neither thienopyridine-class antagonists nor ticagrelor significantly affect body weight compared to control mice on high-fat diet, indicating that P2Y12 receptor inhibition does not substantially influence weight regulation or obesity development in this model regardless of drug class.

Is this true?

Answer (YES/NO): NO